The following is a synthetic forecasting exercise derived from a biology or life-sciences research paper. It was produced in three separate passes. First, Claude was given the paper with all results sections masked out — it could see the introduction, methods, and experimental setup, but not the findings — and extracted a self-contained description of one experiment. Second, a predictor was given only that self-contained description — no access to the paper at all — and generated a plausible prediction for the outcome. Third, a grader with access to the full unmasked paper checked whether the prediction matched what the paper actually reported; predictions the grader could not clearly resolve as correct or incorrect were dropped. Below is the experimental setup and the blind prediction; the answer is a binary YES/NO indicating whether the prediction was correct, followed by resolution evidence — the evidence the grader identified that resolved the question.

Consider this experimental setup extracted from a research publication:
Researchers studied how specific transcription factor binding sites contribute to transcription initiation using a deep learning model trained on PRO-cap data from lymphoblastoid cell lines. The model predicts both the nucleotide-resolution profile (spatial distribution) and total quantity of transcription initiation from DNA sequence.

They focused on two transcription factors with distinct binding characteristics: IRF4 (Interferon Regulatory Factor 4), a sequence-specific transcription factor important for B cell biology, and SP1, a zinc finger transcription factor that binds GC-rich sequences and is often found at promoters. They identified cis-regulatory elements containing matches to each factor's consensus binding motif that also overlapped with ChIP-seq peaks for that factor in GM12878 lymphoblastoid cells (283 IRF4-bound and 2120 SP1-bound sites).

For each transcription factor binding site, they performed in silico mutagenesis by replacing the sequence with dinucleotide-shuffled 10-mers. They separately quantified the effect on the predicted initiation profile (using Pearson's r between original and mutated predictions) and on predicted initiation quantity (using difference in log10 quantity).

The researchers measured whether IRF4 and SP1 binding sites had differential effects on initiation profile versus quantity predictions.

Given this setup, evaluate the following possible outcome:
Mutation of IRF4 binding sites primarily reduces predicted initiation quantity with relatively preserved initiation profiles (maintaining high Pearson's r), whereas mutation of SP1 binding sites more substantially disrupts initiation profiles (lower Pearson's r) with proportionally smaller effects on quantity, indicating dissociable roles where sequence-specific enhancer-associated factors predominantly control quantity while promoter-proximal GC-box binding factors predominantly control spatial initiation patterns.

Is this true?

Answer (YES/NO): NO